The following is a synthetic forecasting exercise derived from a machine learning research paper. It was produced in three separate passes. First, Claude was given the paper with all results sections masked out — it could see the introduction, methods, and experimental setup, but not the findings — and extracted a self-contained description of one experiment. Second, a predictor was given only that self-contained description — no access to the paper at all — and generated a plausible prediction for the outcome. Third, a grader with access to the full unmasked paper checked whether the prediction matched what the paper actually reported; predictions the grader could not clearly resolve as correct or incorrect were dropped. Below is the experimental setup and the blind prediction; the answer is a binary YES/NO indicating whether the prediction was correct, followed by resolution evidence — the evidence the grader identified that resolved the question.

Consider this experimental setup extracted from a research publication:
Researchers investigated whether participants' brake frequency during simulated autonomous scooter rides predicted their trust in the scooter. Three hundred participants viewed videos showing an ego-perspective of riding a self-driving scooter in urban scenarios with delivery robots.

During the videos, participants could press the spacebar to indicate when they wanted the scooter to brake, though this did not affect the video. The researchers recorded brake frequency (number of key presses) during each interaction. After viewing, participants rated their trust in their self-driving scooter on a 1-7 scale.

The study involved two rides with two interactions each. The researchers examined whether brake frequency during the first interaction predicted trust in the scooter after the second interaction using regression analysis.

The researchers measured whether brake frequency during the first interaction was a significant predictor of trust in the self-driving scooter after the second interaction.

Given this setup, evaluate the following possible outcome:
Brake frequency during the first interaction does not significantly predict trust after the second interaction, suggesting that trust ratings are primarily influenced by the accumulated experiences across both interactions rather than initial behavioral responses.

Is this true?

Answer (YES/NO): NO